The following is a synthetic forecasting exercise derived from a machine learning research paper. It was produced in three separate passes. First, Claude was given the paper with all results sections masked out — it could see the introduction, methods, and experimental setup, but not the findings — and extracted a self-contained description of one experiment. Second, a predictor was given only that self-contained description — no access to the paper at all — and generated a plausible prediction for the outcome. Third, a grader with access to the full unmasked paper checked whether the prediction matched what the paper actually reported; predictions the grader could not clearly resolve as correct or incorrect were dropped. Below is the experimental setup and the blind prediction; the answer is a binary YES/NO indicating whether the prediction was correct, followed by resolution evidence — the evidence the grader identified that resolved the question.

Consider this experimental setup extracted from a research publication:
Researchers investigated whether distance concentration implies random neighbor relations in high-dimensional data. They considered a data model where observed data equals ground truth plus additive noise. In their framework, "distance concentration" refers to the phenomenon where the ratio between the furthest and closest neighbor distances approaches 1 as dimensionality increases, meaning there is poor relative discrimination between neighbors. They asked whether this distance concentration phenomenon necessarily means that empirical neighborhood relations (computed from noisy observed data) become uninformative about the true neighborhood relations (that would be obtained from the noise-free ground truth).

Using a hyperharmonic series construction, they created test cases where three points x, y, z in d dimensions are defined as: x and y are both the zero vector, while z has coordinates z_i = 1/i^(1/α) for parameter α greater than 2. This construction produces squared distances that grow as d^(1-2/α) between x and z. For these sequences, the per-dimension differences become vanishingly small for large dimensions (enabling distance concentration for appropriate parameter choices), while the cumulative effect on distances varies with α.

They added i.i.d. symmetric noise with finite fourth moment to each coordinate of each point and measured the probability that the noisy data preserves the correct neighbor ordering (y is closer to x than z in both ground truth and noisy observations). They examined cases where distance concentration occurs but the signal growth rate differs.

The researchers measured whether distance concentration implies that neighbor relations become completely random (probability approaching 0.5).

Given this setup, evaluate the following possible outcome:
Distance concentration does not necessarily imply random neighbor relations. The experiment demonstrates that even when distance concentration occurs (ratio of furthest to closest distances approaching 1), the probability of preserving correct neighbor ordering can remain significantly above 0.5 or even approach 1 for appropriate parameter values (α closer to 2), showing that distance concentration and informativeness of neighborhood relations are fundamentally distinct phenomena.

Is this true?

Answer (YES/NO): NO